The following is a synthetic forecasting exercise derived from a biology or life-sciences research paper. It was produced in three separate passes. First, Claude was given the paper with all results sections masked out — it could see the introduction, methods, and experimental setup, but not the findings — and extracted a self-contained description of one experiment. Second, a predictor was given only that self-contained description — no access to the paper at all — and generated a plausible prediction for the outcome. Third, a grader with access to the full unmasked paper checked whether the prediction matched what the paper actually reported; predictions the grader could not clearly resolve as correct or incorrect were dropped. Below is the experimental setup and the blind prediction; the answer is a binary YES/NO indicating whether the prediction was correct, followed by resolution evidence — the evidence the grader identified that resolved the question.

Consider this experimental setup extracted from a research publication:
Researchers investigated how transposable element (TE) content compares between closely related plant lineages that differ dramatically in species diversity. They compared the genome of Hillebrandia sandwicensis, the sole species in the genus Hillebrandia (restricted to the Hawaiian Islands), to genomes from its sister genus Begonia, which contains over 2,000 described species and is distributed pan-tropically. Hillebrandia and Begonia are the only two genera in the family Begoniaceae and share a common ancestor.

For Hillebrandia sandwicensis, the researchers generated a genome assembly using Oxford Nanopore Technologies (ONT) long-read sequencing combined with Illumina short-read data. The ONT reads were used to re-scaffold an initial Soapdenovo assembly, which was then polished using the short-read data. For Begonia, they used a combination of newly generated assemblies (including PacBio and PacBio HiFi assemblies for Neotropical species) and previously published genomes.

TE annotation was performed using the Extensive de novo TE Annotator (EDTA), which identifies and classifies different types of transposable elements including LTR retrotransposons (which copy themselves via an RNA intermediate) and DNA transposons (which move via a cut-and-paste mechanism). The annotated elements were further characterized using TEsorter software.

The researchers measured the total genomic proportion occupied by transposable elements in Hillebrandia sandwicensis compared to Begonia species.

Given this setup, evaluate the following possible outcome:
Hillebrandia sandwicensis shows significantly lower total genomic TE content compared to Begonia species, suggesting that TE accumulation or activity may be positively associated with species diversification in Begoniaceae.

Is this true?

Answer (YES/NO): YES